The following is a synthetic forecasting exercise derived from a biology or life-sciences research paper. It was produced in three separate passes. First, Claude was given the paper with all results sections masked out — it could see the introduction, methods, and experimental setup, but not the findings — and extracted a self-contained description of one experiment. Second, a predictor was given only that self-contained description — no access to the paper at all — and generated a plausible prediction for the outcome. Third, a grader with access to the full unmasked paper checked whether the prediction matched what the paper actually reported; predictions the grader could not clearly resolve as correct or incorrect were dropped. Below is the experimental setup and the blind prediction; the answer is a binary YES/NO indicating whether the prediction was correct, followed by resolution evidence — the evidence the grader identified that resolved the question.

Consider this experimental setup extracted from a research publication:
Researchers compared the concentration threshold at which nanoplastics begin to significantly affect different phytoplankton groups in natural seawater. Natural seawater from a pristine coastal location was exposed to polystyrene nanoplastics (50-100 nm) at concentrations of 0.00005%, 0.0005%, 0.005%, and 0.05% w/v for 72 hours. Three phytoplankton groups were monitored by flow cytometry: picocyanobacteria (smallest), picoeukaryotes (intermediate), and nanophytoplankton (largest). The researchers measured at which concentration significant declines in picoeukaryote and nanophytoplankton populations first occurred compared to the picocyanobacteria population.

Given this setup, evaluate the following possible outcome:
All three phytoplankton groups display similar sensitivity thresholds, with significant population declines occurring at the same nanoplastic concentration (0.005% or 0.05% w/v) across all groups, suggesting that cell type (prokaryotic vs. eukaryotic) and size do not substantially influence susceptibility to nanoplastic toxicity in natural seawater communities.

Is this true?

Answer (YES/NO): NO